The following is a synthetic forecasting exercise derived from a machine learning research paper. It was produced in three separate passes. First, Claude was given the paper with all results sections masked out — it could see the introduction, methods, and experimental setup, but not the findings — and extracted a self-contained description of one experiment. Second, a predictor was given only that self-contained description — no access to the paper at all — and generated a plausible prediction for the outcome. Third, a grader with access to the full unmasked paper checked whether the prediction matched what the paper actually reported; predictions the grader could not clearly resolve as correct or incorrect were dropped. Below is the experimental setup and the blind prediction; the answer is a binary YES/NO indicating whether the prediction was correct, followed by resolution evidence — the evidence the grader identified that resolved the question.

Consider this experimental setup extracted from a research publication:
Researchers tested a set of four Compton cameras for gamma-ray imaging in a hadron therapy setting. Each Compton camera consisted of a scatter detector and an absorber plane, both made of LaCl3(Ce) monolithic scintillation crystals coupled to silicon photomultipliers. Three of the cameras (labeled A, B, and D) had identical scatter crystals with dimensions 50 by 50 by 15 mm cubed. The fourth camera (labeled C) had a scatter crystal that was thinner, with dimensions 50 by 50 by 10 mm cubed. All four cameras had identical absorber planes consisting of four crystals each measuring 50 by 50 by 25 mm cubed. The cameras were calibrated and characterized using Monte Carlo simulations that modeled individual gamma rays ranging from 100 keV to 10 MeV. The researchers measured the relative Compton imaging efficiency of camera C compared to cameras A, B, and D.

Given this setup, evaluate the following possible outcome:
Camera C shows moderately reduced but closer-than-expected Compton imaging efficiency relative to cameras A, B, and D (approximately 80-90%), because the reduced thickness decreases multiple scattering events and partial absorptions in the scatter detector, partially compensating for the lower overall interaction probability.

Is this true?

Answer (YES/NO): NO